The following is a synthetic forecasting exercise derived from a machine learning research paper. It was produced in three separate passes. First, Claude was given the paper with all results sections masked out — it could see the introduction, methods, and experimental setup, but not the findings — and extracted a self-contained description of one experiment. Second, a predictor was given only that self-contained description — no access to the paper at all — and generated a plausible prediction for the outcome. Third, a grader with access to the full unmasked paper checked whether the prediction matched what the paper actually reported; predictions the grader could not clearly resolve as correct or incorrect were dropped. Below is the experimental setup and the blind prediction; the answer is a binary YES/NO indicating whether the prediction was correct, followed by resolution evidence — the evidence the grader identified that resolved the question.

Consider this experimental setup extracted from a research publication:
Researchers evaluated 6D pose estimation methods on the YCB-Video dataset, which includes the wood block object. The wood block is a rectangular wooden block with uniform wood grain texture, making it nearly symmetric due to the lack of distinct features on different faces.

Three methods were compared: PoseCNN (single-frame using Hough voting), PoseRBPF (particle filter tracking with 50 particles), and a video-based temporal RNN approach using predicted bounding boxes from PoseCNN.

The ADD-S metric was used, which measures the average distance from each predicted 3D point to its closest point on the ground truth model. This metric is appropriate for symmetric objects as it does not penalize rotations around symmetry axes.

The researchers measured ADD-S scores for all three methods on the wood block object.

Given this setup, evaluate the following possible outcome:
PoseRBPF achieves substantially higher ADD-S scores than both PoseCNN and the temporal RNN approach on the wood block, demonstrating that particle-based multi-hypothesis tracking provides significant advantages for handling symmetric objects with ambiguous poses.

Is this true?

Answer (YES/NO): NO